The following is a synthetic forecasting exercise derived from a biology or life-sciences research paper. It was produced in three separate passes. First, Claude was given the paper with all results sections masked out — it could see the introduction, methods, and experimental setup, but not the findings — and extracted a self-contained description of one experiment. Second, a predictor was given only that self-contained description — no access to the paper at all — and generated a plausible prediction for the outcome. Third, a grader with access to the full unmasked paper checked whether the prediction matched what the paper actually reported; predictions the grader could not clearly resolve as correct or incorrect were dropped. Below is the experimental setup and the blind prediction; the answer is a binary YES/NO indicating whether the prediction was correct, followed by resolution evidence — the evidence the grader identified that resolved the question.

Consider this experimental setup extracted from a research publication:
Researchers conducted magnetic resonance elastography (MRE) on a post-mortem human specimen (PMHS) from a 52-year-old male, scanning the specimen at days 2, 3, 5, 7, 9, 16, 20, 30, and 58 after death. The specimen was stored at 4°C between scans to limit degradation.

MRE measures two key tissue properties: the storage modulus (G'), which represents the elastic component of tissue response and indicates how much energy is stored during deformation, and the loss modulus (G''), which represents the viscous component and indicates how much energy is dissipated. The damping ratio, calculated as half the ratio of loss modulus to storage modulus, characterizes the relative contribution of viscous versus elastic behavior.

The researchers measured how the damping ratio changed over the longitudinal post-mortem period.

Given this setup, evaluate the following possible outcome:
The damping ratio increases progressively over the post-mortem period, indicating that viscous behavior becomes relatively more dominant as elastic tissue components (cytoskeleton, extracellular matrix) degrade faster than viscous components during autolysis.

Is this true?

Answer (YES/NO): NO